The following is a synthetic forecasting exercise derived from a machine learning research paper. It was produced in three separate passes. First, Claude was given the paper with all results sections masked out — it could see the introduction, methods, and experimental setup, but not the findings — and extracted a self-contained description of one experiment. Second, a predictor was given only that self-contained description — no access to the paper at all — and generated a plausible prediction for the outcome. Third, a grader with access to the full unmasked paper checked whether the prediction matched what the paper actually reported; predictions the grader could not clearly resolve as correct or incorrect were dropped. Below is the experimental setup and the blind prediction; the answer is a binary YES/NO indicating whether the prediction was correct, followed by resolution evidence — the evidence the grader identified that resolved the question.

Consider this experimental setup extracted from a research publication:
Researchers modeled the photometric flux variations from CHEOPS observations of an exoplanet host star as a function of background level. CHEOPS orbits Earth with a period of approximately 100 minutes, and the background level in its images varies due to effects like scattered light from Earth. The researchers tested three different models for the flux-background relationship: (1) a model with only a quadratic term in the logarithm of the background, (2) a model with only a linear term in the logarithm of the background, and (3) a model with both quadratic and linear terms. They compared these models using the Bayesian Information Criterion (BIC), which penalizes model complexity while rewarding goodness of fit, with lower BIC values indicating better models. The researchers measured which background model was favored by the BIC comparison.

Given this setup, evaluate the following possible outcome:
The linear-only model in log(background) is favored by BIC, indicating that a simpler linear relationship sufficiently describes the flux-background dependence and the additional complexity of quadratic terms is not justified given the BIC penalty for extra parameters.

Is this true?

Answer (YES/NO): NO